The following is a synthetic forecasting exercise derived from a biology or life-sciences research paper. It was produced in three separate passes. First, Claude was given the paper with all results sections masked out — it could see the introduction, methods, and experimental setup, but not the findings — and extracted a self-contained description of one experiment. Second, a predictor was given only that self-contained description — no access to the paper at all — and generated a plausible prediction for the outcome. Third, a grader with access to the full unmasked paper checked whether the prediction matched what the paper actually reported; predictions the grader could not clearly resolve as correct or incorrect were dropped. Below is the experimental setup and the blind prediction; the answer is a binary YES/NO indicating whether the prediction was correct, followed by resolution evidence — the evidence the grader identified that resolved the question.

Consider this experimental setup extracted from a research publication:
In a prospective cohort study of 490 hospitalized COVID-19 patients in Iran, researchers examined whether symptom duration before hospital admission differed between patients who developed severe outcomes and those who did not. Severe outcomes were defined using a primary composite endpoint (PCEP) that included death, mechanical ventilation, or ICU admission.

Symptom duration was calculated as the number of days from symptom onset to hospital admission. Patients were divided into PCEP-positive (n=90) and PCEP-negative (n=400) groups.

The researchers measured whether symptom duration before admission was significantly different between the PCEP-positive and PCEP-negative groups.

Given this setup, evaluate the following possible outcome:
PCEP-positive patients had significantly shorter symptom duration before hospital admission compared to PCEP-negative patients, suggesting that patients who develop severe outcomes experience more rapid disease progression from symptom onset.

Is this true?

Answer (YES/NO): YES